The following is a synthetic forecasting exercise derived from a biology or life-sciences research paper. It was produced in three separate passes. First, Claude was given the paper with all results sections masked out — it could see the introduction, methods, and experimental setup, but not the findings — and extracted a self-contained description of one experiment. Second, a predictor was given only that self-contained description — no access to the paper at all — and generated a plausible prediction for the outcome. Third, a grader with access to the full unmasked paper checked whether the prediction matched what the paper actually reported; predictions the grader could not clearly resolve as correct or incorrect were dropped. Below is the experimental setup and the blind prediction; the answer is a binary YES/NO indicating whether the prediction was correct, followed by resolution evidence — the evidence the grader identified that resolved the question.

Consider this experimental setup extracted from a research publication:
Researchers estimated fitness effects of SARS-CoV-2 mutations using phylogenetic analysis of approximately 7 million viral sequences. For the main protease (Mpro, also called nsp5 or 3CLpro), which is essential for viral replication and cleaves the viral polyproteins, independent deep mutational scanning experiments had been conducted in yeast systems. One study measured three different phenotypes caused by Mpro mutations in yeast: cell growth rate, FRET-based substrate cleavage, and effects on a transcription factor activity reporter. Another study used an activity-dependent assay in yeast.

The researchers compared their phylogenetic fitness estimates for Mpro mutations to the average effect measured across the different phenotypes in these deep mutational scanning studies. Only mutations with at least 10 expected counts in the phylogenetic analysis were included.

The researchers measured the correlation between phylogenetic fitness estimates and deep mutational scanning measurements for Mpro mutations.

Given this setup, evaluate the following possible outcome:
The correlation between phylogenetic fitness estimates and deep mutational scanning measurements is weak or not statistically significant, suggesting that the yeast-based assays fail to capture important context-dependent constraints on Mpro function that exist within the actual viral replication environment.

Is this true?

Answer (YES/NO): NO